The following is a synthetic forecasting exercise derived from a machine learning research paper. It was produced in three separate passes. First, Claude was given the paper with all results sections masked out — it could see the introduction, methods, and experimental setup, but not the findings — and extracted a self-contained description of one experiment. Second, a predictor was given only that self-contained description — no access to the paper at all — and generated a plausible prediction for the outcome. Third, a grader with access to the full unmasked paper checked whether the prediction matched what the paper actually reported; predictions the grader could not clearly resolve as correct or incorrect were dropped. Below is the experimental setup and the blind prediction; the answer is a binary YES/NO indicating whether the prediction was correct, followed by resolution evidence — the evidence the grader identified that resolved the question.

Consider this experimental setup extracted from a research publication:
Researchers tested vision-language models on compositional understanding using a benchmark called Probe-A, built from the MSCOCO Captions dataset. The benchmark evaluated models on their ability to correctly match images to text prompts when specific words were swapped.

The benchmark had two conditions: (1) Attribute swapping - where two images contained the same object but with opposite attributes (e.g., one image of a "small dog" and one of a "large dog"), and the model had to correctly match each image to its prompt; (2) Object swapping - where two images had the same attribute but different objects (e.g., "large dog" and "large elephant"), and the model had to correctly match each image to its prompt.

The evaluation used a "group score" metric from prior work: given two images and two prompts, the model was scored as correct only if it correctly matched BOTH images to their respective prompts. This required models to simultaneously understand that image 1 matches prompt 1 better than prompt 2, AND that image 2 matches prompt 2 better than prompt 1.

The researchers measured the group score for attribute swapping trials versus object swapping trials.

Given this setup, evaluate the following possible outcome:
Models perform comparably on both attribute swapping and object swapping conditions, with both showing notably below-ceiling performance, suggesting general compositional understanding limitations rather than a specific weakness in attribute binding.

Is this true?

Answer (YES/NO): NO